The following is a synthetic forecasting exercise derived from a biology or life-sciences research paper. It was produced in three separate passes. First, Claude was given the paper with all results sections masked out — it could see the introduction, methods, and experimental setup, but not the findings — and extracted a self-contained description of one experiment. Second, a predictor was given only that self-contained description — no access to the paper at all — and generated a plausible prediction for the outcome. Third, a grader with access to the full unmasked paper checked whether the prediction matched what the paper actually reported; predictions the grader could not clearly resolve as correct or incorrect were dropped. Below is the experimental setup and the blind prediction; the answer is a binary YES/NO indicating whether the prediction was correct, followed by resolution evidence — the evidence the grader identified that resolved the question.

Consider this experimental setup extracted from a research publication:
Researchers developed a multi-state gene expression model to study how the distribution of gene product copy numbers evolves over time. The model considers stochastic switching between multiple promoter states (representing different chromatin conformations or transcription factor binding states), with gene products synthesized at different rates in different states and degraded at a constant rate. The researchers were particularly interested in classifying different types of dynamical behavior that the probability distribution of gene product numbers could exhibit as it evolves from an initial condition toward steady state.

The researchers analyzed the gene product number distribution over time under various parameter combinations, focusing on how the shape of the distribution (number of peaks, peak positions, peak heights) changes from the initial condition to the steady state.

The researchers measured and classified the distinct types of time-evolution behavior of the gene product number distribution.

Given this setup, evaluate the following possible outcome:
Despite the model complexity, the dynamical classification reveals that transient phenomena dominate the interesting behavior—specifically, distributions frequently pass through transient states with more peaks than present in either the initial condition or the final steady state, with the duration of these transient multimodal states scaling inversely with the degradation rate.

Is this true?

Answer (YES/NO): NO